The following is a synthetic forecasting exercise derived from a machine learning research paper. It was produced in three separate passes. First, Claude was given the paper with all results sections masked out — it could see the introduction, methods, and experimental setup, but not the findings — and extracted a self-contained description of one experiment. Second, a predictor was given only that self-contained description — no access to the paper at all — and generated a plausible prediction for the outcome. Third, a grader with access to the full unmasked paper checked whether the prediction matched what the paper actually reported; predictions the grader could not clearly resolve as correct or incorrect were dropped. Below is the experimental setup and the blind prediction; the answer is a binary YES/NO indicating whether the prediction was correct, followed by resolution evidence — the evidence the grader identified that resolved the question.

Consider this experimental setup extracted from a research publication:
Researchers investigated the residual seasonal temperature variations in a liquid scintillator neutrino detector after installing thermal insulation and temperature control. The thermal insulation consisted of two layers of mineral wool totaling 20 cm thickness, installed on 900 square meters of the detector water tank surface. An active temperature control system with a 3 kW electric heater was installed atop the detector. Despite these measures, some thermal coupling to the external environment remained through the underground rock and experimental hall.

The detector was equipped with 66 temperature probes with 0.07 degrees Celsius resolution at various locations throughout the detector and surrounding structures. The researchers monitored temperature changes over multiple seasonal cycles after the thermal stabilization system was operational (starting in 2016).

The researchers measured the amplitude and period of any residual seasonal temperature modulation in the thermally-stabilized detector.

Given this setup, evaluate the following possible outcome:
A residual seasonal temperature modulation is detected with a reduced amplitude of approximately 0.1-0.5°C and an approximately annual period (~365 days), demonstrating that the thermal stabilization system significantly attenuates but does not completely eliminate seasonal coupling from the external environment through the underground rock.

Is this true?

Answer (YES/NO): YES